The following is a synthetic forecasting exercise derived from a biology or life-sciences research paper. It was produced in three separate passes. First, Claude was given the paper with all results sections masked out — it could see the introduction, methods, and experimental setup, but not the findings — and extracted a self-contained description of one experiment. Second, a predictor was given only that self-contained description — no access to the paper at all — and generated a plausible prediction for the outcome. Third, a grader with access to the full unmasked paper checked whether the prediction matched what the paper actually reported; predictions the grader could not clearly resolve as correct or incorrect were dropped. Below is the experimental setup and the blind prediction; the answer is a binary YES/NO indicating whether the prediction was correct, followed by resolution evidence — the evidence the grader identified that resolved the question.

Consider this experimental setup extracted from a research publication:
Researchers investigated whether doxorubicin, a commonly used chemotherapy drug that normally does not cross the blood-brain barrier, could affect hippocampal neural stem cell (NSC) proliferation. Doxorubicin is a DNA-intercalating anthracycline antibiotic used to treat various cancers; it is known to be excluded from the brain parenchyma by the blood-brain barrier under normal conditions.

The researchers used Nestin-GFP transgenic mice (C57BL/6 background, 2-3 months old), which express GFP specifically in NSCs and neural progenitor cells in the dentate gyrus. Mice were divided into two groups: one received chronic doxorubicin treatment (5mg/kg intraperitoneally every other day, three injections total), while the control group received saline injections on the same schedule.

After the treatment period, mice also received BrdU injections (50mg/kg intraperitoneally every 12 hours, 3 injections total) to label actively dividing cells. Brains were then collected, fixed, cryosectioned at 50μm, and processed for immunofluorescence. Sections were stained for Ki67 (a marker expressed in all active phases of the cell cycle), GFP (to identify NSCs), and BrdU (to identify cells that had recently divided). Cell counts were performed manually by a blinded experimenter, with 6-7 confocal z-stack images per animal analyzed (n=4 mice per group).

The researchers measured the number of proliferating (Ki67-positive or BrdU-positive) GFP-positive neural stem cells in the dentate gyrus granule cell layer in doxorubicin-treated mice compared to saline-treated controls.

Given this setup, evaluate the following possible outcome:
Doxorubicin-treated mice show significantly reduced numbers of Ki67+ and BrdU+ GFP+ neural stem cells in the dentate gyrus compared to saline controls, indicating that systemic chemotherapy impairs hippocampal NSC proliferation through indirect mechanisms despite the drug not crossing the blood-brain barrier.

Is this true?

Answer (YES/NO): NO